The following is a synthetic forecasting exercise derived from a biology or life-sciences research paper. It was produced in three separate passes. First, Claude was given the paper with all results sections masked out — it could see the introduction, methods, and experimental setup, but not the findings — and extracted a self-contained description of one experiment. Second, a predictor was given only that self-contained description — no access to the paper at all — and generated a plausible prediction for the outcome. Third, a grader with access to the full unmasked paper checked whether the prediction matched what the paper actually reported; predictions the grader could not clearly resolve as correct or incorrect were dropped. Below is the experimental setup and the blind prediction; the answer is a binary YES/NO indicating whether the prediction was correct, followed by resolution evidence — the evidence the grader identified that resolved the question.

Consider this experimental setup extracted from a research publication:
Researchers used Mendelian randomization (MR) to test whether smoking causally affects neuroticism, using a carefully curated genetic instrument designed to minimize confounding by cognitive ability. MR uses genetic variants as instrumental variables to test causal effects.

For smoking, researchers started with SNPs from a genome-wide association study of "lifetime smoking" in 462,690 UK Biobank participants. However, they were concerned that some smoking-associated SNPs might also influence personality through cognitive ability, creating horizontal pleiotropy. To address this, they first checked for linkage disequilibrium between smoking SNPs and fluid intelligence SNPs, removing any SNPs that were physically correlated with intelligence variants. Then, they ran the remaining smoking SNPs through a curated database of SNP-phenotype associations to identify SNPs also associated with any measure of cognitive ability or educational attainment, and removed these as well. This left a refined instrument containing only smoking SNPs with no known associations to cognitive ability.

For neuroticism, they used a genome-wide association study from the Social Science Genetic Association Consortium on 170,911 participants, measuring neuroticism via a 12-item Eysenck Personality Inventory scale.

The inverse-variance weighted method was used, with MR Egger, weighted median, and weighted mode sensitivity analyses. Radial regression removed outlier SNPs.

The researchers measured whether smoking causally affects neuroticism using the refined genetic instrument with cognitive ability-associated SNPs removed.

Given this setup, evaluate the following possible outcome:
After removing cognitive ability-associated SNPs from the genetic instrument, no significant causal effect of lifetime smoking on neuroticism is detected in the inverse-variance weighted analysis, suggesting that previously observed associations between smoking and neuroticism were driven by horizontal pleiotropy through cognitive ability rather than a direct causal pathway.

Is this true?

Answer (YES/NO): NO